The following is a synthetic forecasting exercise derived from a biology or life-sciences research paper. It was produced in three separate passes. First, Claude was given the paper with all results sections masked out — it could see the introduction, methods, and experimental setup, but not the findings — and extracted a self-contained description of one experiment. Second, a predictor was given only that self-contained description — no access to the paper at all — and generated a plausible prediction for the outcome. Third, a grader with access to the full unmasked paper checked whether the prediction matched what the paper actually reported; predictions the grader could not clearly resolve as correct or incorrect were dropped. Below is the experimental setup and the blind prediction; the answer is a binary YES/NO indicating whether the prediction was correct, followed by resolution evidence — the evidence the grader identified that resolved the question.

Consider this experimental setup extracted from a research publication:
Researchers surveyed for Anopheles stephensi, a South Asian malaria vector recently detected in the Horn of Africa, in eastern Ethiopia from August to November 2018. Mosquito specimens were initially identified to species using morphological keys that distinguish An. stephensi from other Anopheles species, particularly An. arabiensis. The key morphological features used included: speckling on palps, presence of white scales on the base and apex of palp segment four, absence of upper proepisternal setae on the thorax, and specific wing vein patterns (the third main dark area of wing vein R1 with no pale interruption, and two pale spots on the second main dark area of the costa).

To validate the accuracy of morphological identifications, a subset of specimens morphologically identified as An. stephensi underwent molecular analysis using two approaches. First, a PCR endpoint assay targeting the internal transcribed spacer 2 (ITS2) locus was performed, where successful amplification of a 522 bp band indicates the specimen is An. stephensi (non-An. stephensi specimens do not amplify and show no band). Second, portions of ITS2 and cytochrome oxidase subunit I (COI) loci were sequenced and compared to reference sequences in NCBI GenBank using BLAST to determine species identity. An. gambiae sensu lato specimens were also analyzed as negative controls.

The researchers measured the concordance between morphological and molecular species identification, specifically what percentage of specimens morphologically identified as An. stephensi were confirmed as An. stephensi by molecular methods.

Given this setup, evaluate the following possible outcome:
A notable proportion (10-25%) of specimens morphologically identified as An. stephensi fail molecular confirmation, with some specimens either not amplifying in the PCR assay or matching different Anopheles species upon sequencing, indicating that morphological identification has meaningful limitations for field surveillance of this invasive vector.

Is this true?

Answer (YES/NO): NO